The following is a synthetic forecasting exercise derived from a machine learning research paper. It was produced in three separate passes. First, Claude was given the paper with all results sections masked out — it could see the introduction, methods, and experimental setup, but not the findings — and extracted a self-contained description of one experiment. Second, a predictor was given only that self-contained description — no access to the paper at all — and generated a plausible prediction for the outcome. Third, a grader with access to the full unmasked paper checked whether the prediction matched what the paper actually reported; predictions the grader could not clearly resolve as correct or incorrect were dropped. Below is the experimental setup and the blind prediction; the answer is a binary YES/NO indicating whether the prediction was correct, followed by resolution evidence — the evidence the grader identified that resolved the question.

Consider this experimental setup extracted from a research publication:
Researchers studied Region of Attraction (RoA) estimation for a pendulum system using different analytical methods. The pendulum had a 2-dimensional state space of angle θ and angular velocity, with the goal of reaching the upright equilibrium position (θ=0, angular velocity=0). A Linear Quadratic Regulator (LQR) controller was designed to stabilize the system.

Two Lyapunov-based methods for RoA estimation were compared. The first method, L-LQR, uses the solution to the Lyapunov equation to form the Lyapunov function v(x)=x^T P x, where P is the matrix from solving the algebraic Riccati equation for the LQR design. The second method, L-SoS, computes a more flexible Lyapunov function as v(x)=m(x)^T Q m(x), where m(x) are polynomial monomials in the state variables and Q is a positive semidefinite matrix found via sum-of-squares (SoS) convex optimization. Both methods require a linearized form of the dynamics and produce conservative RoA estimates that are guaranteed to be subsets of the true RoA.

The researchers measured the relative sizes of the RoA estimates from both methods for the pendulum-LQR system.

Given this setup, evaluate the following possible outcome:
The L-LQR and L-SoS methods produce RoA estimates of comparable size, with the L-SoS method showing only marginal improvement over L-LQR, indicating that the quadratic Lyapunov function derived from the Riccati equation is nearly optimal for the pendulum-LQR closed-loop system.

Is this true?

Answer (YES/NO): NO